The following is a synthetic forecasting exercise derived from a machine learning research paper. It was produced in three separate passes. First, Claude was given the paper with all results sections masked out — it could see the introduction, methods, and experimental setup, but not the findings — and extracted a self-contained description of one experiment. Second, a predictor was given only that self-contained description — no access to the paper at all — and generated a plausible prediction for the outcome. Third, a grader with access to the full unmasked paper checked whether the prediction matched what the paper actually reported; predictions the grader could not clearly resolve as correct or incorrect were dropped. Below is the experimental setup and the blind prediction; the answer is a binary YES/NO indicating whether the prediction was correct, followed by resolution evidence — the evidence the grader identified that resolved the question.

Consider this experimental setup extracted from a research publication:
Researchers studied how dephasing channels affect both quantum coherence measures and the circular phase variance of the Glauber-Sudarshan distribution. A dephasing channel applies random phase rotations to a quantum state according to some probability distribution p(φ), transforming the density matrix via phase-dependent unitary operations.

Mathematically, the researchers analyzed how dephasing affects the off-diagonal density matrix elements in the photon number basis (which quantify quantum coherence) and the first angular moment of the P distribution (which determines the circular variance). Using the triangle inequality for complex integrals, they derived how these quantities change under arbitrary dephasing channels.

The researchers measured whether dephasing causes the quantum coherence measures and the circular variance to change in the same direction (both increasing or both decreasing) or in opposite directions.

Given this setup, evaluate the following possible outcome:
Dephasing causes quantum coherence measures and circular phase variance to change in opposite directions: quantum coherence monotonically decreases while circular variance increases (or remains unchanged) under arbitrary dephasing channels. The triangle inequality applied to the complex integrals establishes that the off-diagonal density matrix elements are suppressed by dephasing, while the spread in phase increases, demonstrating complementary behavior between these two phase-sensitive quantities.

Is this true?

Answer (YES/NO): YES